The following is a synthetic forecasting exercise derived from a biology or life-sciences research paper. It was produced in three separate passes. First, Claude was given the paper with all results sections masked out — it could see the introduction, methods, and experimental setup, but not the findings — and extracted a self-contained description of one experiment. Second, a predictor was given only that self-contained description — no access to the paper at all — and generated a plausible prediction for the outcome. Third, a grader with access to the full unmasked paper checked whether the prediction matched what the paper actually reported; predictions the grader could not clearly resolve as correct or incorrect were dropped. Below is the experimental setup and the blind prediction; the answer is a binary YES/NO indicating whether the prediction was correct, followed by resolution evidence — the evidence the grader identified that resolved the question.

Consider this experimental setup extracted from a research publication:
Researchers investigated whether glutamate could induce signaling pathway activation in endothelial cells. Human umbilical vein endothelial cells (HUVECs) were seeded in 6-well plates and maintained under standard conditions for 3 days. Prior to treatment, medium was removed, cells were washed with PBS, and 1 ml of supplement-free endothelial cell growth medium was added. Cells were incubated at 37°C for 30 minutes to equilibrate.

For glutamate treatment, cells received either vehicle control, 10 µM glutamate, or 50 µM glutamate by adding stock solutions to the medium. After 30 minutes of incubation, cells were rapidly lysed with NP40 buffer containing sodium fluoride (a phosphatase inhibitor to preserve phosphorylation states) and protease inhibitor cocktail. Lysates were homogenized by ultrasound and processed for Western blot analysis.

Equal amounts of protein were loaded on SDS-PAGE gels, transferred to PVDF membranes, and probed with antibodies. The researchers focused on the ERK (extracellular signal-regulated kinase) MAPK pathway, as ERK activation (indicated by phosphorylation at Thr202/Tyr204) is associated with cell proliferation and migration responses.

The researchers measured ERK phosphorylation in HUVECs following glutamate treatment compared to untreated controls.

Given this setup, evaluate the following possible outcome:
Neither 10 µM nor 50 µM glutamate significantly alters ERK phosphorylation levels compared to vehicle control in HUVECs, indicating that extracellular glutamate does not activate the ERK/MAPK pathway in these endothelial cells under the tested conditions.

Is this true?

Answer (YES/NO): NO